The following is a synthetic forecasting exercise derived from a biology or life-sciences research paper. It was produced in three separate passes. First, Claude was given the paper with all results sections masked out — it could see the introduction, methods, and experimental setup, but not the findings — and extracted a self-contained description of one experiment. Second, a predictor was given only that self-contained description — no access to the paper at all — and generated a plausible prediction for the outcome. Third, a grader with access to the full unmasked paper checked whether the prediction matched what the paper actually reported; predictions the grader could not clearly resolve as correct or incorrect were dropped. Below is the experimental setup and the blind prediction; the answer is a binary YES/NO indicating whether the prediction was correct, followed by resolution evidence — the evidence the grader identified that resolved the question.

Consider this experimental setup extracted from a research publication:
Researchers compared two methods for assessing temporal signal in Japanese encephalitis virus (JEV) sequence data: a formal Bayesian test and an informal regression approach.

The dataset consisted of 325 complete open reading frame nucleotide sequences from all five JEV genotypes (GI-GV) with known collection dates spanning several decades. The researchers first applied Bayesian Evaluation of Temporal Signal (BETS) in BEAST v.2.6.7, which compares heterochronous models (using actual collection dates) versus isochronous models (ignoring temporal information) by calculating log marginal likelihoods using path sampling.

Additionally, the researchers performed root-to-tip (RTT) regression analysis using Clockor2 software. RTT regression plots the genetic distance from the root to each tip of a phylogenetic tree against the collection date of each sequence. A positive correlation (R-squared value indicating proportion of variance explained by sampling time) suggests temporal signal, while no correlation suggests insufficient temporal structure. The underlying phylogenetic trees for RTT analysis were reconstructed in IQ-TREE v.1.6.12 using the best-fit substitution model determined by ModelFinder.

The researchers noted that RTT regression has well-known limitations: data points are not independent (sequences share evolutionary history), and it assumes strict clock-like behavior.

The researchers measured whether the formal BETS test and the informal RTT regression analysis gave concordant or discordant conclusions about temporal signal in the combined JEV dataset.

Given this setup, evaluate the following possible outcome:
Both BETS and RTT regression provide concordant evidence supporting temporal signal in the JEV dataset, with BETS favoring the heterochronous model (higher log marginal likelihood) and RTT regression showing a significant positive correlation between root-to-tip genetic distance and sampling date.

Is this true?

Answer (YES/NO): NO